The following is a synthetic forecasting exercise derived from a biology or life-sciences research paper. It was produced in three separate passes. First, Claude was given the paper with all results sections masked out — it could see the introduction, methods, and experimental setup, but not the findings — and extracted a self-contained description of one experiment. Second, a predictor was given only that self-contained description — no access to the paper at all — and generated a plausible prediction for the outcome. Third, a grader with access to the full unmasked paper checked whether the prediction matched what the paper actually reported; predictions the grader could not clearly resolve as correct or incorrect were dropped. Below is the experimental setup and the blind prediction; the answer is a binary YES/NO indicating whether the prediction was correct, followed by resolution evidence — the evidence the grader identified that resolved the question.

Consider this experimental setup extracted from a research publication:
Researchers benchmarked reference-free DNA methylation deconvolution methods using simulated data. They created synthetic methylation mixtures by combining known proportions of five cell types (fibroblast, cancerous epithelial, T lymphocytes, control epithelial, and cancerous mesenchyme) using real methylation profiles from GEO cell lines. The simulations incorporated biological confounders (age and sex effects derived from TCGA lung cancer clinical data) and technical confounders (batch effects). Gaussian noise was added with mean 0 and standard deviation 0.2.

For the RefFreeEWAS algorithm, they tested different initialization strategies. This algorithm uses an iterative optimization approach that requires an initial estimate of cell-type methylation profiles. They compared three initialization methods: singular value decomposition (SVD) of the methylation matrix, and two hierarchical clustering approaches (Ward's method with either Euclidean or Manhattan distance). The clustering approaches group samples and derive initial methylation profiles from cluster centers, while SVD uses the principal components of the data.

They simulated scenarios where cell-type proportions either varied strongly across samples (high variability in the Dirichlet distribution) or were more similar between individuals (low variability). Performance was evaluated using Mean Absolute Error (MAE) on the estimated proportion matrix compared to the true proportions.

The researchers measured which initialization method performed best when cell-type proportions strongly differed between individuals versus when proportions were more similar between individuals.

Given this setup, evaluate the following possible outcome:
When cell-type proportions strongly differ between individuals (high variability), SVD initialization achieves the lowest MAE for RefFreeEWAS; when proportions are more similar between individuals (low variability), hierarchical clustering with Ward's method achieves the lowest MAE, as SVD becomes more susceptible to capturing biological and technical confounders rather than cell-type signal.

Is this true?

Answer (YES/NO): NO